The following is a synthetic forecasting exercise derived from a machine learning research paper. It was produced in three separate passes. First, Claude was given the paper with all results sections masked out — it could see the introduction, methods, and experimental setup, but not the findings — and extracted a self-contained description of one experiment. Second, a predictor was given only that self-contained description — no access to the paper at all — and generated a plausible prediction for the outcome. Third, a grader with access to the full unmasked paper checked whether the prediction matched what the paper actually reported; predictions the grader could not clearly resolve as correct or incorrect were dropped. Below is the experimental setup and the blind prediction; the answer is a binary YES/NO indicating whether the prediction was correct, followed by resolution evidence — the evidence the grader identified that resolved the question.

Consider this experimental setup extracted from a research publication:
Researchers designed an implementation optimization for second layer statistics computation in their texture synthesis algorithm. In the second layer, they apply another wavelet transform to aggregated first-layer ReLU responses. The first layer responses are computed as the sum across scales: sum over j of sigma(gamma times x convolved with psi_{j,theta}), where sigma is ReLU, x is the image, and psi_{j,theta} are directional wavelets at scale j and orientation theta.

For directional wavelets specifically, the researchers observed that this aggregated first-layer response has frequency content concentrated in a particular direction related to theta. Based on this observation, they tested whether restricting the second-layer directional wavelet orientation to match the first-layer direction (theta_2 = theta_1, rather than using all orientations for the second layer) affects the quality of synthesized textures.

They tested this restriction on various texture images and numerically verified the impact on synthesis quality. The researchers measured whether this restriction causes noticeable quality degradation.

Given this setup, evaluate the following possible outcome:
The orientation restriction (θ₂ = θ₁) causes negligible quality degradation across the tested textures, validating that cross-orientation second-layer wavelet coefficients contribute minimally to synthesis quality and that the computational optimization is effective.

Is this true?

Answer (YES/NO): YES